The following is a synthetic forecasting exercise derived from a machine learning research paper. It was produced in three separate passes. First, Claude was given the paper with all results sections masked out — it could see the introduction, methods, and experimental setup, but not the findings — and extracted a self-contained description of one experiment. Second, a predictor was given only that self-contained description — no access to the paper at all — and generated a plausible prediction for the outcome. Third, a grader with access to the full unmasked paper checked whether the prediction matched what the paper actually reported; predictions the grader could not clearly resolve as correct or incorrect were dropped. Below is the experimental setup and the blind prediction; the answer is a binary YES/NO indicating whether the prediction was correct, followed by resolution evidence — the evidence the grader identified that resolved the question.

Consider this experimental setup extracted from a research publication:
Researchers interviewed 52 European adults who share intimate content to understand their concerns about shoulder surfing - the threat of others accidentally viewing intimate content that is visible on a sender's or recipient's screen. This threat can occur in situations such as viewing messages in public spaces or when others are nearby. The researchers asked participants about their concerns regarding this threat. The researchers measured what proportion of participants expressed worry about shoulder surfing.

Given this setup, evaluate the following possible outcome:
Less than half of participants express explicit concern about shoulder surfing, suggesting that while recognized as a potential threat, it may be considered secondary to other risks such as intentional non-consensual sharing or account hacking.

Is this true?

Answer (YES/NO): YES